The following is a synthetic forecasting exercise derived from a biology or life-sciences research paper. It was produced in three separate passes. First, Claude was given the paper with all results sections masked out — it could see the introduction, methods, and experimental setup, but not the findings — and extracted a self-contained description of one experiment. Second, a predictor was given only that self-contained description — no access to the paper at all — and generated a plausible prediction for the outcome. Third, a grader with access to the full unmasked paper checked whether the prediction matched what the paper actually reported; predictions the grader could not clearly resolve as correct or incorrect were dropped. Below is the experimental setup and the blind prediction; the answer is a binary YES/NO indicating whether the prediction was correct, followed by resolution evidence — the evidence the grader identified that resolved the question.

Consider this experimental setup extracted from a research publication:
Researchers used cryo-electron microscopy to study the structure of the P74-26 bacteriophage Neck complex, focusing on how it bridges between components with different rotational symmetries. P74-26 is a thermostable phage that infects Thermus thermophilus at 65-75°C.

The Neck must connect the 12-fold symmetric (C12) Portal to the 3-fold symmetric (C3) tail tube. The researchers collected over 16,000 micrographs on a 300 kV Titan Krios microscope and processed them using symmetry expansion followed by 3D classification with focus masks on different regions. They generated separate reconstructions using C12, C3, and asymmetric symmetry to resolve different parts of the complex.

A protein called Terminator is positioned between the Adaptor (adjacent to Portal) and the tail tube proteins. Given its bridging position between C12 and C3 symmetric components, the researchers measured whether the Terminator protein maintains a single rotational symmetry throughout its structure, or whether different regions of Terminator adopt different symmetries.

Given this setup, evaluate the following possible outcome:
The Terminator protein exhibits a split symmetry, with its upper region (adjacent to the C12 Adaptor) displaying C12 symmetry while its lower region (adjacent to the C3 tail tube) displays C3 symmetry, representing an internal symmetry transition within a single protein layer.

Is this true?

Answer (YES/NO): NO